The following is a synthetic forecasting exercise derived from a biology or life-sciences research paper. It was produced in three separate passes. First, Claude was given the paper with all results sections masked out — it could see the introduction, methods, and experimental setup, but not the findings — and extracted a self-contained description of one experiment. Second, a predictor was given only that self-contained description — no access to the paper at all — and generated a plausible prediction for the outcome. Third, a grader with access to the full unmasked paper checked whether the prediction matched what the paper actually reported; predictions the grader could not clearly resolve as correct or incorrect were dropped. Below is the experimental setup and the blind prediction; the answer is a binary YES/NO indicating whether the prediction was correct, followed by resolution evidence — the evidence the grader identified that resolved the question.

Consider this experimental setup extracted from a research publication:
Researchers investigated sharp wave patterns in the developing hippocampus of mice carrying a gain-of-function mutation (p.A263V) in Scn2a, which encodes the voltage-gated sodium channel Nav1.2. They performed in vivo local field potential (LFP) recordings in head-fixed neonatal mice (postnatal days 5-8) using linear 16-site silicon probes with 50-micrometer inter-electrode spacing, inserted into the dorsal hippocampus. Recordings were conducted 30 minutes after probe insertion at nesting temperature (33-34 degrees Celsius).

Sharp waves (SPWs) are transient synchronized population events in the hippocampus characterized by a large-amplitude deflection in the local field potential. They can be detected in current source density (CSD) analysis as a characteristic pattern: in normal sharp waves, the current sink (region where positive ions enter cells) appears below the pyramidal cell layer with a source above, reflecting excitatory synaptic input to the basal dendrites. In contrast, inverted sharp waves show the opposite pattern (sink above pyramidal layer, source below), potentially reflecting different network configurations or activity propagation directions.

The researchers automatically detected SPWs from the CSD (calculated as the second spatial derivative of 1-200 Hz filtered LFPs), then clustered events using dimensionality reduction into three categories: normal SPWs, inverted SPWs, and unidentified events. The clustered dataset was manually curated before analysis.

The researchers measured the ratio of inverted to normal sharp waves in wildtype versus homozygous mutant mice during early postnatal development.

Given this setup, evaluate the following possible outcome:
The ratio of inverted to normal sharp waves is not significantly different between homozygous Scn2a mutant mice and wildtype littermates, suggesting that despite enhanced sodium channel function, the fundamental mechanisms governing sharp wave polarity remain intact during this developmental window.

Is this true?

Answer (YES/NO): NO